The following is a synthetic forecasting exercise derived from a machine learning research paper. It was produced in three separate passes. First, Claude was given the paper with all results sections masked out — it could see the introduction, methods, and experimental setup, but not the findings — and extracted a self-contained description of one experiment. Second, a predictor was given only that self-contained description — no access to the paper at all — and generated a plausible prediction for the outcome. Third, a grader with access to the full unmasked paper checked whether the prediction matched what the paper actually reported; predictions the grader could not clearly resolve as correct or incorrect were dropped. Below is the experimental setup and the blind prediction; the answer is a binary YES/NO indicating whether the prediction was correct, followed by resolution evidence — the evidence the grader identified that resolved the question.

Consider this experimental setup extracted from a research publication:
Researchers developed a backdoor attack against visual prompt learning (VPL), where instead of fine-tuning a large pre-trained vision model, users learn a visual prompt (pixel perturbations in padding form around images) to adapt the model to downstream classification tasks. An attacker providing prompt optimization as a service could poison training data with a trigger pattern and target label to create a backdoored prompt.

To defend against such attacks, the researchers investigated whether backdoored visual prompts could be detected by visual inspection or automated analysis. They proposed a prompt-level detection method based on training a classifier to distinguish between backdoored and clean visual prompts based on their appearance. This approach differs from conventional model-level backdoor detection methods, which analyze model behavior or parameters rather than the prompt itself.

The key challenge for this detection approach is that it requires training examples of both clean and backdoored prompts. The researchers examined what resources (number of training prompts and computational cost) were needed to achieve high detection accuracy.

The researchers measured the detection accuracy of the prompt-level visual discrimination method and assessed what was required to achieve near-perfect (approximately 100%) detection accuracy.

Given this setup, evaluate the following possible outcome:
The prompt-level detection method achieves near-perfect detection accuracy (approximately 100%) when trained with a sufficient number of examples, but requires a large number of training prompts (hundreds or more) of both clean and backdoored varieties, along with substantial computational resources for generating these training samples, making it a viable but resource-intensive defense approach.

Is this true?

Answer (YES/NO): NO